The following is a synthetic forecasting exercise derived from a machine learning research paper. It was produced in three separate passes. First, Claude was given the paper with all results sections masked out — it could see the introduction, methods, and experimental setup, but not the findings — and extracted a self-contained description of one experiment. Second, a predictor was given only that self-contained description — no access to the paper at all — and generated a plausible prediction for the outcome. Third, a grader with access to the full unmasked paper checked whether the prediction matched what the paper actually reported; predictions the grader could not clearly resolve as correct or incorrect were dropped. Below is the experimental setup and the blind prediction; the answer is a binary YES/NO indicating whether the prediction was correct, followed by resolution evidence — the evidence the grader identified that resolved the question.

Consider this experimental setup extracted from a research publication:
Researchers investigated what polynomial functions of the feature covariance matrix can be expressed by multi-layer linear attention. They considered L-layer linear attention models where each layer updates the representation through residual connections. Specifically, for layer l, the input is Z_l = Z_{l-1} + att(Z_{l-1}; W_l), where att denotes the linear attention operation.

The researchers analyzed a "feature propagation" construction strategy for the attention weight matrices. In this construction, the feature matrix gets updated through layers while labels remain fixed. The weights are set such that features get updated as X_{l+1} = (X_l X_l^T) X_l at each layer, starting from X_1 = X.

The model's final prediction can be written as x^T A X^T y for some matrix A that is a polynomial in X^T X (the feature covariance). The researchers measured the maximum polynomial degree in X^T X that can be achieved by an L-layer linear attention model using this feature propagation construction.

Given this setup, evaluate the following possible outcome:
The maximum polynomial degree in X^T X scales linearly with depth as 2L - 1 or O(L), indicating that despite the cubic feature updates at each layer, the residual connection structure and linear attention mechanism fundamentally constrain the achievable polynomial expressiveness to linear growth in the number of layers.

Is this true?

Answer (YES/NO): NO